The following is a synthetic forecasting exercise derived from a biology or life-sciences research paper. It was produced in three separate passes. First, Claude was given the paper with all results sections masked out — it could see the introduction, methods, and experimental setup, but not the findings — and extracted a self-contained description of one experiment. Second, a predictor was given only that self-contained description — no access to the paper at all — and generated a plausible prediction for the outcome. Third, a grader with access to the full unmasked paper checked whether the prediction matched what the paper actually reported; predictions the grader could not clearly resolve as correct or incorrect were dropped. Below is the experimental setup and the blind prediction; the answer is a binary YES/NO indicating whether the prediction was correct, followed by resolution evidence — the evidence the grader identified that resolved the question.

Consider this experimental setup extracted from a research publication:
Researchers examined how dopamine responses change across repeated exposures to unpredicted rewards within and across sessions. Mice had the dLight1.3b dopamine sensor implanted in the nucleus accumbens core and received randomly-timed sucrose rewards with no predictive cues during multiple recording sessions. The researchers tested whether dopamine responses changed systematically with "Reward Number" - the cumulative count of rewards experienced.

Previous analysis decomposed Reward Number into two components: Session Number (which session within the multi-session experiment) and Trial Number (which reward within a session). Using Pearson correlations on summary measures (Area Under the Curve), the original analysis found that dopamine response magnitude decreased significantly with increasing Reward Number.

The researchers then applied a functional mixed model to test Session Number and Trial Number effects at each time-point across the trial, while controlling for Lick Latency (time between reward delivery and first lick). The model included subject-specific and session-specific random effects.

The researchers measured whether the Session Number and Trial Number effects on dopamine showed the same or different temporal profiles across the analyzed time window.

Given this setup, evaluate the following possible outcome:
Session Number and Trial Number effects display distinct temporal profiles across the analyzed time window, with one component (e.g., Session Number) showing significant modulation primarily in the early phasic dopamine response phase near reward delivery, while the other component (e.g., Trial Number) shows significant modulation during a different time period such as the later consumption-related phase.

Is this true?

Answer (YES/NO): YES